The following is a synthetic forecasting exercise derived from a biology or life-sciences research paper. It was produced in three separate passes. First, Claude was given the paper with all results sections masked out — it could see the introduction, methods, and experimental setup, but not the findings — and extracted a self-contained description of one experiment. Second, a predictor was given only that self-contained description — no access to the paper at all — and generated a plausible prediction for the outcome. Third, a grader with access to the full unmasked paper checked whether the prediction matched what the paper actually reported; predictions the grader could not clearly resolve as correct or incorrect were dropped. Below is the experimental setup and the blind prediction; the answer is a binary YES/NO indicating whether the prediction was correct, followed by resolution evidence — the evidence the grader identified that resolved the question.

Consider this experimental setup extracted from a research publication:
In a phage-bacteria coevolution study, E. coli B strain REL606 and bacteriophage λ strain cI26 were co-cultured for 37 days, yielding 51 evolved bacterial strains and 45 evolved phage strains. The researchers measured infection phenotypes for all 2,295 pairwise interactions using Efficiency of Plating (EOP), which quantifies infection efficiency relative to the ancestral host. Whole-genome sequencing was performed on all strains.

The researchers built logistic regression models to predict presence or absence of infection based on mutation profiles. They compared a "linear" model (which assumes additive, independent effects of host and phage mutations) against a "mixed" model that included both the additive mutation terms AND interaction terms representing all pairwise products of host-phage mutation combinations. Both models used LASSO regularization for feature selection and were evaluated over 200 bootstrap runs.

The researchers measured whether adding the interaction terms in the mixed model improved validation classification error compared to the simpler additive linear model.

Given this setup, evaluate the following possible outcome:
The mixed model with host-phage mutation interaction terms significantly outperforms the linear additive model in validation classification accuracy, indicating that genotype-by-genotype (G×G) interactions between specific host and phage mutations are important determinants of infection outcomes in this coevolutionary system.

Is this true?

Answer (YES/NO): NO